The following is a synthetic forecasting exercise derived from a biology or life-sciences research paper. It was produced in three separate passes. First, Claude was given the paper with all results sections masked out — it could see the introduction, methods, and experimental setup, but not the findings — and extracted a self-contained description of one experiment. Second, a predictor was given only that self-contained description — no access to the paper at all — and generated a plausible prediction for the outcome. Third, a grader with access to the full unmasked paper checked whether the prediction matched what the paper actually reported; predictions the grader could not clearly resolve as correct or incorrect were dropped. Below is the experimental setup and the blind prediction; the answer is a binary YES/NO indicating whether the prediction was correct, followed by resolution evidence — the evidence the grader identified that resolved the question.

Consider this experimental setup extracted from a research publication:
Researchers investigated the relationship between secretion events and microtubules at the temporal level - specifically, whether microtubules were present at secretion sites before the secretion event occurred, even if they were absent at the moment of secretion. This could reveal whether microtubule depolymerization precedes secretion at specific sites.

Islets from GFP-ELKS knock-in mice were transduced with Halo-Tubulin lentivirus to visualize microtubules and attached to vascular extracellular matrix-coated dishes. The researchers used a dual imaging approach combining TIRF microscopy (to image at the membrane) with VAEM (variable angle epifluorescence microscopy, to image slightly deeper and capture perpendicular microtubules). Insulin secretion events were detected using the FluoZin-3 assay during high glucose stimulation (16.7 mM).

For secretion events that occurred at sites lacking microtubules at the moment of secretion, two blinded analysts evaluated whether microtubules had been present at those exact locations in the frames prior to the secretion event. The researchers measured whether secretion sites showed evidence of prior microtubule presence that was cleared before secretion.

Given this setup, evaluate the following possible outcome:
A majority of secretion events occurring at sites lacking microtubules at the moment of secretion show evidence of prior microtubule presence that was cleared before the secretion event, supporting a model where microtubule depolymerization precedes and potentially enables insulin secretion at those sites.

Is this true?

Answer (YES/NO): NO